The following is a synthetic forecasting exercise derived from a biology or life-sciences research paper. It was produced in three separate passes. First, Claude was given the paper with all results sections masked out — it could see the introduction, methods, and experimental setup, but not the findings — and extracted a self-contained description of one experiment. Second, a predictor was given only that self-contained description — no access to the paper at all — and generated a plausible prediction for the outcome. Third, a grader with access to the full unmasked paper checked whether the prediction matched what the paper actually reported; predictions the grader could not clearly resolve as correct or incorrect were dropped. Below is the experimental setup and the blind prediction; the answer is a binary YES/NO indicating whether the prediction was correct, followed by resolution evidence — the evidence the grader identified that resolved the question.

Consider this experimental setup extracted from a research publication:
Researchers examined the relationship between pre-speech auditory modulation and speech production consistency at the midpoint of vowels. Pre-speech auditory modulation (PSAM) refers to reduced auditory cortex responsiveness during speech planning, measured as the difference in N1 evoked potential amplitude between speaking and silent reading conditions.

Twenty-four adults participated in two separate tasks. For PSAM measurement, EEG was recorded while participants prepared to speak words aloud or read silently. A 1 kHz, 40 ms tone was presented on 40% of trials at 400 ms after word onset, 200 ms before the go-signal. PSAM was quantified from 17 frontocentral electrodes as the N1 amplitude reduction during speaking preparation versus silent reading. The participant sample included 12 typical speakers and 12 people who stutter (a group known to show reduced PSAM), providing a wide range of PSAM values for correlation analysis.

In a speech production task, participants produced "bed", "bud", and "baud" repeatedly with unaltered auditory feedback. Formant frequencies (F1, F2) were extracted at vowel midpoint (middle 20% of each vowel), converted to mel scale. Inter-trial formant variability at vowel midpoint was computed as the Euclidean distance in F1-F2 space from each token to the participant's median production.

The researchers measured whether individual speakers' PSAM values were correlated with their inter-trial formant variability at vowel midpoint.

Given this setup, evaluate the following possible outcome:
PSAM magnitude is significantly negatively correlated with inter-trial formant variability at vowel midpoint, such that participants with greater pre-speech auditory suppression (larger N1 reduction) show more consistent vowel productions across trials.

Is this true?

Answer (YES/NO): YES